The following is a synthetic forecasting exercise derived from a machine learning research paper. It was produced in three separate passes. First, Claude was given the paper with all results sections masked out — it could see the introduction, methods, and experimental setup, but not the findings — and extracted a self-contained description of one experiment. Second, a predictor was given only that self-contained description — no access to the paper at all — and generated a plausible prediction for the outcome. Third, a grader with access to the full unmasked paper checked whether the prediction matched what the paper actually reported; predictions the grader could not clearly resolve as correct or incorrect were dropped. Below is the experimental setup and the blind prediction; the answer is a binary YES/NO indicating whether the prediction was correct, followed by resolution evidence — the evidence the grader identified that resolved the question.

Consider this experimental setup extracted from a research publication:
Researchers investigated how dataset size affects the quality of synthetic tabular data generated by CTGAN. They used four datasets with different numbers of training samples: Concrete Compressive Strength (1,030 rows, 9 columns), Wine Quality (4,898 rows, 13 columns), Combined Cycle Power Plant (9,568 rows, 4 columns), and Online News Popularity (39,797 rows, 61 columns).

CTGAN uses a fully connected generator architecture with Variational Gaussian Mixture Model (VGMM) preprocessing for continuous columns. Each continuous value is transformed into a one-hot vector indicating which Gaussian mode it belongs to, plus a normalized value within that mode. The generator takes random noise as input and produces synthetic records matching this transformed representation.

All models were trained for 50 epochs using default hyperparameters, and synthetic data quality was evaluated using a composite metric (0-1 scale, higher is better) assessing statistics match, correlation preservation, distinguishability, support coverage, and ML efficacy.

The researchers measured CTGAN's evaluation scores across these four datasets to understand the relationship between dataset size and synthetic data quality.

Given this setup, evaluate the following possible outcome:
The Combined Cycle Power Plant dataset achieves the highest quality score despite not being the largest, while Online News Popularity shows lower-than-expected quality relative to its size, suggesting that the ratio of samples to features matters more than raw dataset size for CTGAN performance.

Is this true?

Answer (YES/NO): NO